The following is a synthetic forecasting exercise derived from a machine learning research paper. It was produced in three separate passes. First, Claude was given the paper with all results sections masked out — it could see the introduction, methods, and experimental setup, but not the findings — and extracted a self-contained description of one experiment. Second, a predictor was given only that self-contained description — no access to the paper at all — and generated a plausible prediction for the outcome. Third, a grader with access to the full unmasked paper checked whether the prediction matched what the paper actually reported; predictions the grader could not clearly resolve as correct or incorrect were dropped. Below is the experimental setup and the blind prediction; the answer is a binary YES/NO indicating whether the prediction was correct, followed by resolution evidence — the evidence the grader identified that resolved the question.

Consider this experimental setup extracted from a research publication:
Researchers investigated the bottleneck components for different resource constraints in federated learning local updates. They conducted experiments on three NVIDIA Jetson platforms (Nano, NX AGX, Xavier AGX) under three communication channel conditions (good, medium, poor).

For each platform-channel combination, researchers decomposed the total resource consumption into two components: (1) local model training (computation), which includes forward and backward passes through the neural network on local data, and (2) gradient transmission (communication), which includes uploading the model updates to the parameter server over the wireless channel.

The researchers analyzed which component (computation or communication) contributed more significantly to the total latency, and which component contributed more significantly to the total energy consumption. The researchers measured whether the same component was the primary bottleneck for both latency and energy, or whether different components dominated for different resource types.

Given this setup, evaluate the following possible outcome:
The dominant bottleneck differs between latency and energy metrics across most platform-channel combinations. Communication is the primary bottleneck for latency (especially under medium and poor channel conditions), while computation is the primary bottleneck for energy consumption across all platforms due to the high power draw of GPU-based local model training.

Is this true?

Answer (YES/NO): YES